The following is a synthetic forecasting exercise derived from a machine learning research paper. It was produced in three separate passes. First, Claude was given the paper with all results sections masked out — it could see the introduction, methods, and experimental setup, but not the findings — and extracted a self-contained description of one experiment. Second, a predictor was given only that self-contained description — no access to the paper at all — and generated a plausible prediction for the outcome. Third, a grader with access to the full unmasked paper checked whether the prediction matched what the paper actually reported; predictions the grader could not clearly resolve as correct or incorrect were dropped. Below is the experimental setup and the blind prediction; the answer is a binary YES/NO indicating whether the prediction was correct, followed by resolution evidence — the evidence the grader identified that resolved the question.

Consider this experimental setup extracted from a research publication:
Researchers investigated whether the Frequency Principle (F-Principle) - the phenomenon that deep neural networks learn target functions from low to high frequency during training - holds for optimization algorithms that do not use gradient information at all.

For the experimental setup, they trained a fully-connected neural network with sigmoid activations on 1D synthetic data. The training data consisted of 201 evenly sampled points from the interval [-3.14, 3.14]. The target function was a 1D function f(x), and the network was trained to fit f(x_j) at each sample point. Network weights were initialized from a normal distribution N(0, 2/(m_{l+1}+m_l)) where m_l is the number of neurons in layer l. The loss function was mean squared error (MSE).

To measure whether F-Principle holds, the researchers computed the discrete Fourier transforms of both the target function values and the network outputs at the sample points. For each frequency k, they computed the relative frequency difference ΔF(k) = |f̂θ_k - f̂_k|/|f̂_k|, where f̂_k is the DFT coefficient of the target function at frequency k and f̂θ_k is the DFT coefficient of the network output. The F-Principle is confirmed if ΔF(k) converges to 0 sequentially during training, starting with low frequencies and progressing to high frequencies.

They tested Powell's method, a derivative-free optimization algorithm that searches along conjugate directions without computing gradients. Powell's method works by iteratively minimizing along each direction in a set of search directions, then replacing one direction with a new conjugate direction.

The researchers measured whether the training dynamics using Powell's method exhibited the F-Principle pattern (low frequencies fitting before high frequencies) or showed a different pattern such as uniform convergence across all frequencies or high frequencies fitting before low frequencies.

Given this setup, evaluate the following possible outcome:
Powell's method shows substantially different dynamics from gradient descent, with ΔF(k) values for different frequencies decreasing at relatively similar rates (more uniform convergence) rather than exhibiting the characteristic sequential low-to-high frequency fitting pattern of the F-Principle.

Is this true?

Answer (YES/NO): NO